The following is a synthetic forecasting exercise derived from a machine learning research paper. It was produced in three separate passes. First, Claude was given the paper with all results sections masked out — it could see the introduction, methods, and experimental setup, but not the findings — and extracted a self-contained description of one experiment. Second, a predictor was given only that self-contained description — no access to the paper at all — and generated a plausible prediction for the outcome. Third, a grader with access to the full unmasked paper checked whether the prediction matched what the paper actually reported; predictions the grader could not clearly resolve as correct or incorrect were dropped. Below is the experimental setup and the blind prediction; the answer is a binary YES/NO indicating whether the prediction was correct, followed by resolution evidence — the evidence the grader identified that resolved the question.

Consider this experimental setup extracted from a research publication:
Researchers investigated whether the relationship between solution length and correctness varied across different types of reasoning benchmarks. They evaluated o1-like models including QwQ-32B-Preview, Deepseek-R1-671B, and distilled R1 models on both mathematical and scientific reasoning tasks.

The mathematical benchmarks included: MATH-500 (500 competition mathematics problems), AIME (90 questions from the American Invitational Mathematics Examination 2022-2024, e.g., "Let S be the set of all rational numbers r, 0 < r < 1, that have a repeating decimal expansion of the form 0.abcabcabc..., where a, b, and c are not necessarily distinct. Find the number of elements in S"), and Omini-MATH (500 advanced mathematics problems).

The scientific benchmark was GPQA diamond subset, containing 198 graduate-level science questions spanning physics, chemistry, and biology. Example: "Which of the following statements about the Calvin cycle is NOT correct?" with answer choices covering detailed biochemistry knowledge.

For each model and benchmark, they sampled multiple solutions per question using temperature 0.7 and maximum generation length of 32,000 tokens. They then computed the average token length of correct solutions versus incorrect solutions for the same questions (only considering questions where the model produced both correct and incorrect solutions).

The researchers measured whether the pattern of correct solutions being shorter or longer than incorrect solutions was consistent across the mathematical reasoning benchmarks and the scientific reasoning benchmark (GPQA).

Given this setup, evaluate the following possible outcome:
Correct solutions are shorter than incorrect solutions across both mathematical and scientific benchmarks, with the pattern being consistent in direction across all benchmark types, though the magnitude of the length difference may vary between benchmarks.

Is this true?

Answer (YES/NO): YES